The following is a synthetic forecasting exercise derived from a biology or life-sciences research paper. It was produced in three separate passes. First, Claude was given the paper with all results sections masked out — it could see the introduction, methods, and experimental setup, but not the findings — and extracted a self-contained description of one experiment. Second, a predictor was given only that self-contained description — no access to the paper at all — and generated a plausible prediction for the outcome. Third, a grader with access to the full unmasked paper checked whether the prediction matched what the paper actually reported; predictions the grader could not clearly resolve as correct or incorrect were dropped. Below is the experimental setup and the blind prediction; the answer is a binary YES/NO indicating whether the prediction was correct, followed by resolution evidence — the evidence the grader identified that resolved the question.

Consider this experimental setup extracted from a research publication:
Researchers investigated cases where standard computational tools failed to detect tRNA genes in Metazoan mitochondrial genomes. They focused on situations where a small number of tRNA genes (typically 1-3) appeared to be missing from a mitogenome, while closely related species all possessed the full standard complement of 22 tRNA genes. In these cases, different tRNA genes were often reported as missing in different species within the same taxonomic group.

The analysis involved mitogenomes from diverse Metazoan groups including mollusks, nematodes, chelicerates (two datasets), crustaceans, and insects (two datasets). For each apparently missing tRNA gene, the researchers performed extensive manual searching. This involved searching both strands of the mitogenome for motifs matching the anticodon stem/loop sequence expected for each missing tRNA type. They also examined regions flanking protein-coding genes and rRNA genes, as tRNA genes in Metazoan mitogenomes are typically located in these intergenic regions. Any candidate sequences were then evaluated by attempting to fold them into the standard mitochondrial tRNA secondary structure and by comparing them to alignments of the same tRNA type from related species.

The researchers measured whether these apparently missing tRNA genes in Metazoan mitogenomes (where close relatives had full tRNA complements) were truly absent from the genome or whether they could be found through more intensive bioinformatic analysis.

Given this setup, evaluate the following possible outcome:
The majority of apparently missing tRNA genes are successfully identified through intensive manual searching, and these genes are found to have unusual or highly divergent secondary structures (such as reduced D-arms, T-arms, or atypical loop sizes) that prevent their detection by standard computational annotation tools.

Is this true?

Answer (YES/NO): YES